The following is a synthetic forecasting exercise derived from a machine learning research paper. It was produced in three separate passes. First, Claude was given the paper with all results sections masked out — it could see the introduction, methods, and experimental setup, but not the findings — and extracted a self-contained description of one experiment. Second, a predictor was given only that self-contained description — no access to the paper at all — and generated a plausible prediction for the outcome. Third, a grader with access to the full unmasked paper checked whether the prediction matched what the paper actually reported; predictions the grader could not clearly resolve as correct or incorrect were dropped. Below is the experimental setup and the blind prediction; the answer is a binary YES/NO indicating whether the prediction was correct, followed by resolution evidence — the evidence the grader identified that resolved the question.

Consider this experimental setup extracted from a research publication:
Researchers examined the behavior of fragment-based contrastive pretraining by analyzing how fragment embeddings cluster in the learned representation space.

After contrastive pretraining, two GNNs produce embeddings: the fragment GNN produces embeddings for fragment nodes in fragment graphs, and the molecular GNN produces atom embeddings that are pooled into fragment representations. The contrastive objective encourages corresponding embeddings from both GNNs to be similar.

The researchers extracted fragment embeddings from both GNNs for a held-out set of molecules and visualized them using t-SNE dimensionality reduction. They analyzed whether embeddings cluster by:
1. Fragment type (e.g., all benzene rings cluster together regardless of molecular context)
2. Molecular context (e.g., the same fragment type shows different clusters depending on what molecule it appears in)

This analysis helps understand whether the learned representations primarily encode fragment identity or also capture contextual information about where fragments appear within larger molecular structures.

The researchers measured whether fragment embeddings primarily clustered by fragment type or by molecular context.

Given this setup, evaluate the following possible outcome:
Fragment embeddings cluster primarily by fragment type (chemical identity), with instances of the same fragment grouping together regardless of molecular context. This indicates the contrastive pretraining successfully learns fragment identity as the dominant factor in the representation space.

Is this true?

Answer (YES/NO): NO